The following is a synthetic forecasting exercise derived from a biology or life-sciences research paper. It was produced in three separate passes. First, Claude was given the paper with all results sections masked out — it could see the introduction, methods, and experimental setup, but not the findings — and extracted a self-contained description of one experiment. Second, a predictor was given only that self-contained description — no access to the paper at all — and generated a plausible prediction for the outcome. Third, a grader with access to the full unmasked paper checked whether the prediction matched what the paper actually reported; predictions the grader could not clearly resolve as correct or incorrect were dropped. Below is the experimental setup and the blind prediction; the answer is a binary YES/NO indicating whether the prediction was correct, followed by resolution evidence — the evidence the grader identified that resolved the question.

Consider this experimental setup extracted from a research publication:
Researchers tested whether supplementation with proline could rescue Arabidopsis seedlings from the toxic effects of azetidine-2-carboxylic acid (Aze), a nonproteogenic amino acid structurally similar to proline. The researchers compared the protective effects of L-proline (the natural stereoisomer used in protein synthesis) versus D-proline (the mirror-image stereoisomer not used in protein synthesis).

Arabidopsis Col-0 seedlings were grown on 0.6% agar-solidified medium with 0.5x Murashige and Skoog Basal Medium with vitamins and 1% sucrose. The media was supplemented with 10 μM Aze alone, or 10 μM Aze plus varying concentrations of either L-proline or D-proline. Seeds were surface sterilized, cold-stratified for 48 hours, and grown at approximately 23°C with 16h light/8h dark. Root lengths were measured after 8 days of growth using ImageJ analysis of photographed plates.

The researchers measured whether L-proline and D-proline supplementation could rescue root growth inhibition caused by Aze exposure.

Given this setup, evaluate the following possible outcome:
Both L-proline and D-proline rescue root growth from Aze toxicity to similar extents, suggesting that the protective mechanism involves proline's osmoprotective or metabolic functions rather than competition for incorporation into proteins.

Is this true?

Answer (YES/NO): NO